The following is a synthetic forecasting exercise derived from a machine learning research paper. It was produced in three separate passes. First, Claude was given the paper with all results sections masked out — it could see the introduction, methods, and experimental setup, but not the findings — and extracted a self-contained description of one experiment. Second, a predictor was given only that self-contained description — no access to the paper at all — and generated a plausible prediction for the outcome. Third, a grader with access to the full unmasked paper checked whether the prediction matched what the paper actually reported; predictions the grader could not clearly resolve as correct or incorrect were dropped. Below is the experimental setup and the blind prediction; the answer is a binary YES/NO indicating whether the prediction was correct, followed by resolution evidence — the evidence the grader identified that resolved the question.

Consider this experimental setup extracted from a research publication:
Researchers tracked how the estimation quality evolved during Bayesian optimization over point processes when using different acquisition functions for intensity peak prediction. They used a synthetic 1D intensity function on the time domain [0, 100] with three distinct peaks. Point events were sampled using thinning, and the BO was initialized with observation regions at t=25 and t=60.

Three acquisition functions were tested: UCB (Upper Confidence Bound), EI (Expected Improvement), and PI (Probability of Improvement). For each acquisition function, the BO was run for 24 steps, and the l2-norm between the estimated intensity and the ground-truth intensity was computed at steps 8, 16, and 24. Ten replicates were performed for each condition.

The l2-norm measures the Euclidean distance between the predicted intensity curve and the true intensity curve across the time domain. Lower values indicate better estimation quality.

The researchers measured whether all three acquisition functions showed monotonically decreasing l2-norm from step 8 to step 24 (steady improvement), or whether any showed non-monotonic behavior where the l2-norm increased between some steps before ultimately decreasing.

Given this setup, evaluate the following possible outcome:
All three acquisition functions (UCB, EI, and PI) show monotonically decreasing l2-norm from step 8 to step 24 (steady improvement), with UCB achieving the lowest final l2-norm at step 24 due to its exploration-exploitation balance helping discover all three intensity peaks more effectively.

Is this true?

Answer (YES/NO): NO